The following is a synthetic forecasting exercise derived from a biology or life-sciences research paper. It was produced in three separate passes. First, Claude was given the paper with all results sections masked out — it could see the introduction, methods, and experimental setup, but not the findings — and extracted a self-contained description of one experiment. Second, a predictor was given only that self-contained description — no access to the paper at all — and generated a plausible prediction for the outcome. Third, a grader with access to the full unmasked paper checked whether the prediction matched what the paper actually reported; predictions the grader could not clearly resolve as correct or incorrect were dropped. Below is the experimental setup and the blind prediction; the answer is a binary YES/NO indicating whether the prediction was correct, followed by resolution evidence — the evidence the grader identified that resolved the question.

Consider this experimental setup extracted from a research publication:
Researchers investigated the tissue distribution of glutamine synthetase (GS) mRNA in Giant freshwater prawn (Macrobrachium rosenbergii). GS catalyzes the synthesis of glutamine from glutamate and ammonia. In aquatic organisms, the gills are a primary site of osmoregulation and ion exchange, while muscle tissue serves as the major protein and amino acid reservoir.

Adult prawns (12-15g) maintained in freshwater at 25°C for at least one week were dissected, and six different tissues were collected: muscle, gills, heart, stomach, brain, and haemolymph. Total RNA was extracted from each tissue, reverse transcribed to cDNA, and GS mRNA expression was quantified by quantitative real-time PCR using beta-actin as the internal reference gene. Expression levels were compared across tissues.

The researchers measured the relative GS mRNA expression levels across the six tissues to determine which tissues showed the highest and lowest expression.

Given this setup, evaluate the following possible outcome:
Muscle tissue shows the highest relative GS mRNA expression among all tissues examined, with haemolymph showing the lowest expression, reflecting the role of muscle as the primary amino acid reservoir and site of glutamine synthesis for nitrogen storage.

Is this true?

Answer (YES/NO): YES